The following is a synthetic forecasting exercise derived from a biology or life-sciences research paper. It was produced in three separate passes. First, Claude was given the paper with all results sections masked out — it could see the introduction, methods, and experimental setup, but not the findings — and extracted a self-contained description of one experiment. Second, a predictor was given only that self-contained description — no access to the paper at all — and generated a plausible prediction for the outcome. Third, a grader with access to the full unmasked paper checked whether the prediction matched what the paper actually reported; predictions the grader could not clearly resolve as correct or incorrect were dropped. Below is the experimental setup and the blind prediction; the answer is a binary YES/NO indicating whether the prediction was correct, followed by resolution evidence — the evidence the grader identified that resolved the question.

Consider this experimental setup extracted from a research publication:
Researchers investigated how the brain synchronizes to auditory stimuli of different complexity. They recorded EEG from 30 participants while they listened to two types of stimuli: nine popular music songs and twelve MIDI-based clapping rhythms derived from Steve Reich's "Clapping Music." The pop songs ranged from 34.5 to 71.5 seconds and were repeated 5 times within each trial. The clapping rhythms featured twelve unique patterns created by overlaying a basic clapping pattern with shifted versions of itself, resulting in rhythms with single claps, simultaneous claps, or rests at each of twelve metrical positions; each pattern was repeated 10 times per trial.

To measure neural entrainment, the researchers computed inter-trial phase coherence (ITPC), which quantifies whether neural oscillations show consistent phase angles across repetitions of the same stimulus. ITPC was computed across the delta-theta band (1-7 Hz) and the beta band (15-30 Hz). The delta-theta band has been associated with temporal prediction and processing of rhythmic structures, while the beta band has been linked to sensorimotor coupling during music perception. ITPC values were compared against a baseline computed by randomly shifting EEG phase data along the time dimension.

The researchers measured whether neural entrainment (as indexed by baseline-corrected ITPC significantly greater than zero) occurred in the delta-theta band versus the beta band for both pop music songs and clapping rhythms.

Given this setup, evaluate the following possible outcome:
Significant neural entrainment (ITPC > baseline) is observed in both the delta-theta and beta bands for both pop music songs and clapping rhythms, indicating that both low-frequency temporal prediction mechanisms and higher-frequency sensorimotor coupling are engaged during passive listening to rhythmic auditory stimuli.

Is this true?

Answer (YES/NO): NO